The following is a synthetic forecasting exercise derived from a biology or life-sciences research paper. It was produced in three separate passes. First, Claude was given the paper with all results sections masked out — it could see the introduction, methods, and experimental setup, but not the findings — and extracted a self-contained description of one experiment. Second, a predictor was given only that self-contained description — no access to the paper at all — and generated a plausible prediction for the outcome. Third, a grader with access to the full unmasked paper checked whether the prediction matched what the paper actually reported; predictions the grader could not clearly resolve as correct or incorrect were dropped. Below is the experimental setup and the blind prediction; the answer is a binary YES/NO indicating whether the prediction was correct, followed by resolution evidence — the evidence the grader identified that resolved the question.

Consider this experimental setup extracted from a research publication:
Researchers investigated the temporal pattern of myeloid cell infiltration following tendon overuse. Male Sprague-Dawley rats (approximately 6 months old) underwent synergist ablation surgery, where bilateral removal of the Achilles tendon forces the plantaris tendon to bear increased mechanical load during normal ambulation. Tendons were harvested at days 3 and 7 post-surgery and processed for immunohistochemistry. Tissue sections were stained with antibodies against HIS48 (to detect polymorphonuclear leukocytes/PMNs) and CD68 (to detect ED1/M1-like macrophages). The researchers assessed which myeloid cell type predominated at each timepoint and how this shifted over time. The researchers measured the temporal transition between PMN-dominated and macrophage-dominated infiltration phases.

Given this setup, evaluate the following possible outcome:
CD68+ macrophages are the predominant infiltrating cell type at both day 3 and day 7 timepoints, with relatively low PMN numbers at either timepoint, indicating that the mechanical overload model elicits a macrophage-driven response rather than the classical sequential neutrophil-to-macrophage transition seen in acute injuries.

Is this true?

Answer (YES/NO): NO